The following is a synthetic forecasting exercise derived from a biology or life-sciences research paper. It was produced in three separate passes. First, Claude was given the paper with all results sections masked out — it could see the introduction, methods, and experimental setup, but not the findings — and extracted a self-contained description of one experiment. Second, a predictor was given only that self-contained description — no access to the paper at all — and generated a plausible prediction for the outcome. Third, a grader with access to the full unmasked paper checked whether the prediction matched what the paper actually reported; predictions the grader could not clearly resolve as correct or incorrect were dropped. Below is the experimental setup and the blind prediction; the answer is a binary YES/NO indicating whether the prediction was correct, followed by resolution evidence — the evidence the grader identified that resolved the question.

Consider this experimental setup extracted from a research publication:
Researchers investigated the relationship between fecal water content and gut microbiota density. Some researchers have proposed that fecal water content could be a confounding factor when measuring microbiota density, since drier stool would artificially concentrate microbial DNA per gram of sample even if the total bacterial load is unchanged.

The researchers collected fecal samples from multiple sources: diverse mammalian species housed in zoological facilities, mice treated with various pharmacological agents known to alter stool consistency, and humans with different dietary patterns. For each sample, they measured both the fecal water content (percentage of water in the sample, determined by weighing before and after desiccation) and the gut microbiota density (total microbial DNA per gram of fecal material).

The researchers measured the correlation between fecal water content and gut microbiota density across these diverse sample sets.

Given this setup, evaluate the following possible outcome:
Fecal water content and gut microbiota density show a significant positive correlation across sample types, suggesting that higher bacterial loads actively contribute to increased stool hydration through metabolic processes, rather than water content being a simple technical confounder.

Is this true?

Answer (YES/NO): NO